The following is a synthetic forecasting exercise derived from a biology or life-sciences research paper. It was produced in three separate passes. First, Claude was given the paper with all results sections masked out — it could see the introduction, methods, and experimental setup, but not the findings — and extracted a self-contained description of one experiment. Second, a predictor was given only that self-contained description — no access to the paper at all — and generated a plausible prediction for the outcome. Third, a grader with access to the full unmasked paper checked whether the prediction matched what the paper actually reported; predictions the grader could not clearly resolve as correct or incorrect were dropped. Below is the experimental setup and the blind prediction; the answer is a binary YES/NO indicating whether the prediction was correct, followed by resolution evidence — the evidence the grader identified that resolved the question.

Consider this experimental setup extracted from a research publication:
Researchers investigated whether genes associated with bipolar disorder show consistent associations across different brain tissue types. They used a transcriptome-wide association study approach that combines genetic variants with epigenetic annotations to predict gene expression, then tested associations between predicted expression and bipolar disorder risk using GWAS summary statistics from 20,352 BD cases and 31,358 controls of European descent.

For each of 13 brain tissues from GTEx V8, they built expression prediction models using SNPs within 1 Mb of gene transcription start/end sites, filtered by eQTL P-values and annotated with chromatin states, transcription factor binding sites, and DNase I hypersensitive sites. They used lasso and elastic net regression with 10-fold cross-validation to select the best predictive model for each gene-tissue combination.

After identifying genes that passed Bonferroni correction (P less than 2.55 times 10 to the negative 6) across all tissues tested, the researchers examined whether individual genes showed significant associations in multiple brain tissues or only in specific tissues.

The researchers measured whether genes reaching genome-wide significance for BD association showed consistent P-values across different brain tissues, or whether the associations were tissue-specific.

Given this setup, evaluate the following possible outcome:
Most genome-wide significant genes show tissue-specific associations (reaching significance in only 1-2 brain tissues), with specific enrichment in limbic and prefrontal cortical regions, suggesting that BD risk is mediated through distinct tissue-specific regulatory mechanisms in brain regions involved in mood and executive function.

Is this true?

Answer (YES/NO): NO